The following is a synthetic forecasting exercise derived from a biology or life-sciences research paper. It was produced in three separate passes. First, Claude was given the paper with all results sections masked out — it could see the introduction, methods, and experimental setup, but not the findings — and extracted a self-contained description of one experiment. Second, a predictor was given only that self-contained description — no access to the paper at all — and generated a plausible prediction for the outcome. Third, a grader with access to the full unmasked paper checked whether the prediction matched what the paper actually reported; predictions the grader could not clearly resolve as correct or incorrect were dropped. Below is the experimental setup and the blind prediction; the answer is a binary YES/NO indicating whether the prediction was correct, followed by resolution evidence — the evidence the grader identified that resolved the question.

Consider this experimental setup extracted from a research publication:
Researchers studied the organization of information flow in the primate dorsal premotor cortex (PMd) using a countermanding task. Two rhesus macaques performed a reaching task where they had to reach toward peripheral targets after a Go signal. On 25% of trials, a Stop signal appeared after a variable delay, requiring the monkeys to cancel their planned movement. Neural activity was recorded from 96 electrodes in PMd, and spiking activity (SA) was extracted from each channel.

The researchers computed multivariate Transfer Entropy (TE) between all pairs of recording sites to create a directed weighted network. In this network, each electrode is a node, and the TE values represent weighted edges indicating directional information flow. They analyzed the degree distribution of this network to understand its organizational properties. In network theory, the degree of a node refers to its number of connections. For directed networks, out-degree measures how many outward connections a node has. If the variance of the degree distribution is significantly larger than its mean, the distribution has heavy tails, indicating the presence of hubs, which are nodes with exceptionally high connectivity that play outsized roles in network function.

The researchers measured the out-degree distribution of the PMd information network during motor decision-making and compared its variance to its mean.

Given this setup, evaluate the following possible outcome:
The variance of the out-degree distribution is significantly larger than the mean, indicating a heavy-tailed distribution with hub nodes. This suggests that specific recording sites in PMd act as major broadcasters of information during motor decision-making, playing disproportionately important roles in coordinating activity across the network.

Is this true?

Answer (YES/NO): YES